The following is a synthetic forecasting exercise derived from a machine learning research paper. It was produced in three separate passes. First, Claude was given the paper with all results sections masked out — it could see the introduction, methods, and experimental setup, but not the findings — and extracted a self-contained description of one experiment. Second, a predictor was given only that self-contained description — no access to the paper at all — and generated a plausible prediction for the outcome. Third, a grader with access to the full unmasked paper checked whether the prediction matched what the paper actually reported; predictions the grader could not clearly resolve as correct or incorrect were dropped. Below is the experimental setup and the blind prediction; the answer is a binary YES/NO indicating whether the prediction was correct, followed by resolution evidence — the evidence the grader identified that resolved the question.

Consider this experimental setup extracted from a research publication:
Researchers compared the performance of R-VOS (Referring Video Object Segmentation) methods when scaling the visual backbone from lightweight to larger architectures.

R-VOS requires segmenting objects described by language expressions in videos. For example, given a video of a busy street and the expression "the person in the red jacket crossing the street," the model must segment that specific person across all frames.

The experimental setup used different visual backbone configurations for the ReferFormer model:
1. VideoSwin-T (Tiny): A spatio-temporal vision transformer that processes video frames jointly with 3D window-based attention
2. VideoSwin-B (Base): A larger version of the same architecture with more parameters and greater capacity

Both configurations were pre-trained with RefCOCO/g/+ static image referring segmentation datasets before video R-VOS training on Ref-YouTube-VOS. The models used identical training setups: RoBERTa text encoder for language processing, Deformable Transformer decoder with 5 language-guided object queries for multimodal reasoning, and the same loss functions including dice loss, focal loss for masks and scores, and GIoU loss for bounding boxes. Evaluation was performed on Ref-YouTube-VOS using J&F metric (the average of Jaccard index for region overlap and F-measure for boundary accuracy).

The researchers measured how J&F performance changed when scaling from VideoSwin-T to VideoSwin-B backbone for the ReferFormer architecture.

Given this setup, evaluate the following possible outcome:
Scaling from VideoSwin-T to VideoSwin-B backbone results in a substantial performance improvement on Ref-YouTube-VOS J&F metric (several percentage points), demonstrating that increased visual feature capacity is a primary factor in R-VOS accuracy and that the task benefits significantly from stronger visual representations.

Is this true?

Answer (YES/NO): YES